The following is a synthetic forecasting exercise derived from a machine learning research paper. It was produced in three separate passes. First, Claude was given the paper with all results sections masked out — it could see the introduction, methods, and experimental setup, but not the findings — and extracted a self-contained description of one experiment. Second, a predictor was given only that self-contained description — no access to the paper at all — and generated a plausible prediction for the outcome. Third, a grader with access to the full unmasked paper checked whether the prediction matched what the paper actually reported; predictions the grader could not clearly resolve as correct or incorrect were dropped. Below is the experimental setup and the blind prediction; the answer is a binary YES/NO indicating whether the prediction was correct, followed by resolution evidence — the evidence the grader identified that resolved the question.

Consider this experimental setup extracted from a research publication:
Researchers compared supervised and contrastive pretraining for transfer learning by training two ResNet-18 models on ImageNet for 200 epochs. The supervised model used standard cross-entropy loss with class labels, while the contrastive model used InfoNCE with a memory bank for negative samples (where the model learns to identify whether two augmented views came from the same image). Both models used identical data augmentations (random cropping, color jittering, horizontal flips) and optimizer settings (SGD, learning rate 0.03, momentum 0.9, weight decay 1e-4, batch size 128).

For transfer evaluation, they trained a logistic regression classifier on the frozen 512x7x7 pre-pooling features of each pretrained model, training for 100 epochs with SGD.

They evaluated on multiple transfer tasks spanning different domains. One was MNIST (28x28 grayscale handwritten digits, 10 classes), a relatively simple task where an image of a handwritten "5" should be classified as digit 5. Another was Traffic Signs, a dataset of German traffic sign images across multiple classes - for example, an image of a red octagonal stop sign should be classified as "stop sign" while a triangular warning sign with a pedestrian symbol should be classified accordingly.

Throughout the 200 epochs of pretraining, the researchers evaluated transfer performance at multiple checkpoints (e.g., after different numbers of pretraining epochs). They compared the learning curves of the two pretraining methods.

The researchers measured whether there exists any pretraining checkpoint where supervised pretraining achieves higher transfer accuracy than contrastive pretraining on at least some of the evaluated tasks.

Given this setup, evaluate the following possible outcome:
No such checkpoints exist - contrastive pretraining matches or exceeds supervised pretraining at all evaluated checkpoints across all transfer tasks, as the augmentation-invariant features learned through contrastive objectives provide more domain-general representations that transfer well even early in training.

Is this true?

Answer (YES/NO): NO